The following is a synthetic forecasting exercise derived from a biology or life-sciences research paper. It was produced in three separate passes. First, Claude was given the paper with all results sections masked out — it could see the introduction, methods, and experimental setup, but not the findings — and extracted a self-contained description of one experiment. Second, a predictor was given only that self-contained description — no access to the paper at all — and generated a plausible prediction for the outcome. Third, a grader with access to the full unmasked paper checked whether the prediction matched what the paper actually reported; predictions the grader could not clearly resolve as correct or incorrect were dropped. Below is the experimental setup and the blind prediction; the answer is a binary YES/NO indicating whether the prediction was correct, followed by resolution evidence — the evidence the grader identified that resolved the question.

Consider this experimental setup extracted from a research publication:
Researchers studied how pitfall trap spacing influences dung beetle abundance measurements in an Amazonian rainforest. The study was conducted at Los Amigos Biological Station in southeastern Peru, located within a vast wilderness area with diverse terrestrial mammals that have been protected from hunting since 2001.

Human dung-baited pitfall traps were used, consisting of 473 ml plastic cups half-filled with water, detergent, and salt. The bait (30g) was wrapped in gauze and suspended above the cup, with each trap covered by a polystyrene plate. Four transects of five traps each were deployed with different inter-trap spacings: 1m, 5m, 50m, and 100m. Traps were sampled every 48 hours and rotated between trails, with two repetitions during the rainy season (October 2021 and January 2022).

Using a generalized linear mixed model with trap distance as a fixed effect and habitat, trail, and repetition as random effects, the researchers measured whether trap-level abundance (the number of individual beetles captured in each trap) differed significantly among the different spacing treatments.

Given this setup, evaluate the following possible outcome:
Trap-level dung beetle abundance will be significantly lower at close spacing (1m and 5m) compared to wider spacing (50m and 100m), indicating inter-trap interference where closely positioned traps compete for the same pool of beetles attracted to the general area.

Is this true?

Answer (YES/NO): NO